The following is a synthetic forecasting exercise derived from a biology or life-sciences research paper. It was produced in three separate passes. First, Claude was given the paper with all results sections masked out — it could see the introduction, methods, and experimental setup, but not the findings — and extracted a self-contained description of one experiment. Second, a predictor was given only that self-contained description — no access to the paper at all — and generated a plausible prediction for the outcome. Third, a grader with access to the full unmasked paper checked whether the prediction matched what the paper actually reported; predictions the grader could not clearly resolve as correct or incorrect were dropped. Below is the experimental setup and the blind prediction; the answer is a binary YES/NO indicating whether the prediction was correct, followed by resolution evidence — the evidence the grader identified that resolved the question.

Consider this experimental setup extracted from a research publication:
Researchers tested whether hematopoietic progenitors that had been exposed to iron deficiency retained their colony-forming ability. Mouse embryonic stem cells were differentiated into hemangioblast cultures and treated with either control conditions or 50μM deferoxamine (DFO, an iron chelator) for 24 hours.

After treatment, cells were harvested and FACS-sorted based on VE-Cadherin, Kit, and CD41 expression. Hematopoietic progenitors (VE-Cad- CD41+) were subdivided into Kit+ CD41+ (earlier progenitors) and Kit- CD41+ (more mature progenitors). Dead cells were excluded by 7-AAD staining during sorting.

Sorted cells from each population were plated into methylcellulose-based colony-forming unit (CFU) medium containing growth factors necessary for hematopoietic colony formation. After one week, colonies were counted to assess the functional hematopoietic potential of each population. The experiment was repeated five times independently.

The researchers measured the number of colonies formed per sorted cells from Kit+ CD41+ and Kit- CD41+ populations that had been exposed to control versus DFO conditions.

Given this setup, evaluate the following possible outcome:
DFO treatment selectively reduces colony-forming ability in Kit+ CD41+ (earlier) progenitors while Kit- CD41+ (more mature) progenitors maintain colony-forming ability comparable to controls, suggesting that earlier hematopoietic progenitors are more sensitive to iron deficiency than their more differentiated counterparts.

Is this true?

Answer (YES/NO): YES